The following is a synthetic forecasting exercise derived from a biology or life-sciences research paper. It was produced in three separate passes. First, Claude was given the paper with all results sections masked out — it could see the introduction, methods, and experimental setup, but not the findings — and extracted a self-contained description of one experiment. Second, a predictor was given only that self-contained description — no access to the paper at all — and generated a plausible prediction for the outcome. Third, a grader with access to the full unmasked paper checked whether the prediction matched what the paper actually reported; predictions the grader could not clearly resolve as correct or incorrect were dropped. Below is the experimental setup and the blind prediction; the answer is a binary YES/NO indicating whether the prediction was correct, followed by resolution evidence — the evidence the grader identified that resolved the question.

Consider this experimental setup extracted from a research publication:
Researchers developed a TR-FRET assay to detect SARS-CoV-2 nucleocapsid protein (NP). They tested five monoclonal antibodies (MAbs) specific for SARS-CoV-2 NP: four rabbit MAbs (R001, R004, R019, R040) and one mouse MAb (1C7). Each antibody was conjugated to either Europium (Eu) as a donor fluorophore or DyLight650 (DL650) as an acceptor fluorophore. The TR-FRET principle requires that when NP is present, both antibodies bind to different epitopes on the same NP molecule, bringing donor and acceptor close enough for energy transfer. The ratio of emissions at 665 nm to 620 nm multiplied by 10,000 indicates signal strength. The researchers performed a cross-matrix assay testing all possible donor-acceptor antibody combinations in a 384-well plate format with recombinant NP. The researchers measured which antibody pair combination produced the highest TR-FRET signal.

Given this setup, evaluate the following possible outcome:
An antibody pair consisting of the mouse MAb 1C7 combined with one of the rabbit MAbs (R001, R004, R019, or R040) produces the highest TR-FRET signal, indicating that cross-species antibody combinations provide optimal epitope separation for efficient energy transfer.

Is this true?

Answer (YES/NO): YES